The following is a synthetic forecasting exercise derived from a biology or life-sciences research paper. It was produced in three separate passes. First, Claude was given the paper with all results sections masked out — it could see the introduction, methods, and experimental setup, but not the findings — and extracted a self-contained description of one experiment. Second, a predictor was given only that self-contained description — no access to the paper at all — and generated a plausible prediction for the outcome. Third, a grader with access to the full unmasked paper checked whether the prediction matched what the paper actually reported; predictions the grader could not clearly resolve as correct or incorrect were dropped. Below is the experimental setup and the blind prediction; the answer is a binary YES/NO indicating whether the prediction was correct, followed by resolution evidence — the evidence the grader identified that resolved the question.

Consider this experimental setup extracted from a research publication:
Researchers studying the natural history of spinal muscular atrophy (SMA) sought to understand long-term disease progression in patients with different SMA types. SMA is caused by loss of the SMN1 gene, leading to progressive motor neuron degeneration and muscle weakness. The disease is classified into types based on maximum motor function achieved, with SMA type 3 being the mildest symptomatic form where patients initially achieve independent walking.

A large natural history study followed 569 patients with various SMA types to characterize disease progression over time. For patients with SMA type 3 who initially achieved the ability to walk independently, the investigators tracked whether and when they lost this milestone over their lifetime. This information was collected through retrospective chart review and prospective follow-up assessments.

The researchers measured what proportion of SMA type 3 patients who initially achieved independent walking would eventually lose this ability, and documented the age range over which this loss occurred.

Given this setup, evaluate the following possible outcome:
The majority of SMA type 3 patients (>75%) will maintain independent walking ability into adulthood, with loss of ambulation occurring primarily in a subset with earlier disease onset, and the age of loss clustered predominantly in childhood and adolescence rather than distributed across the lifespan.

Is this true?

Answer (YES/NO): NO